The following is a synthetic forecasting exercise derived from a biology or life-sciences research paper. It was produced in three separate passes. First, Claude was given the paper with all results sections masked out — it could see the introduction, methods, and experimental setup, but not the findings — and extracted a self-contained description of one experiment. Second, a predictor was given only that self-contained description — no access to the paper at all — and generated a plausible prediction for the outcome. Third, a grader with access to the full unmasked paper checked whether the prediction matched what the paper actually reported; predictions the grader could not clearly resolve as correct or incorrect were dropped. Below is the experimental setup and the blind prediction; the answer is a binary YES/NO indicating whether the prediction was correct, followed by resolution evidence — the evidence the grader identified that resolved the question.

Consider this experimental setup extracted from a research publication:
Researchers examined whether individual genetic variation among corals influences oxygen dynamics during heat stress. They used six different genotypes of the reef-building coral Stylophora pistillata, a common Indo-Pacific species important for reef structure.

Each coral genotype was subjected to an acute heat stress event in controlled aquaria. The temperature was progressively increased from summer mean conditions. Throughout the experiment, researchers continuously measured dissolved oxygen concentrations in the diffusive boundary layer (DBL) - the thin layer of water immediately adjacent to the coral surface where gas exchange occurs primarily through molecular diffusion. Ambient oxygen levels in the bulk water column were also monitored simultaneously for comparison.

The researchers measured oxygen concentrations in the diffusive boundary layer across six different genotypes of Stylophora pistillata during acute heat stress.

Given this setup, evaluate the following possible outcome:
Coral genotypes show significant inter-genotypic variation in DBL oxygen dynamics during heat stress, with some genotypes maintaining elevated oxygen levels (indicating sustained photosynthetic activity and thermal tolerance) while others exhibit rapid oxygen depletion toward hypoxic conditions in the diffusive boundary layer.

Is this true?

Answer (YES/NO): NO